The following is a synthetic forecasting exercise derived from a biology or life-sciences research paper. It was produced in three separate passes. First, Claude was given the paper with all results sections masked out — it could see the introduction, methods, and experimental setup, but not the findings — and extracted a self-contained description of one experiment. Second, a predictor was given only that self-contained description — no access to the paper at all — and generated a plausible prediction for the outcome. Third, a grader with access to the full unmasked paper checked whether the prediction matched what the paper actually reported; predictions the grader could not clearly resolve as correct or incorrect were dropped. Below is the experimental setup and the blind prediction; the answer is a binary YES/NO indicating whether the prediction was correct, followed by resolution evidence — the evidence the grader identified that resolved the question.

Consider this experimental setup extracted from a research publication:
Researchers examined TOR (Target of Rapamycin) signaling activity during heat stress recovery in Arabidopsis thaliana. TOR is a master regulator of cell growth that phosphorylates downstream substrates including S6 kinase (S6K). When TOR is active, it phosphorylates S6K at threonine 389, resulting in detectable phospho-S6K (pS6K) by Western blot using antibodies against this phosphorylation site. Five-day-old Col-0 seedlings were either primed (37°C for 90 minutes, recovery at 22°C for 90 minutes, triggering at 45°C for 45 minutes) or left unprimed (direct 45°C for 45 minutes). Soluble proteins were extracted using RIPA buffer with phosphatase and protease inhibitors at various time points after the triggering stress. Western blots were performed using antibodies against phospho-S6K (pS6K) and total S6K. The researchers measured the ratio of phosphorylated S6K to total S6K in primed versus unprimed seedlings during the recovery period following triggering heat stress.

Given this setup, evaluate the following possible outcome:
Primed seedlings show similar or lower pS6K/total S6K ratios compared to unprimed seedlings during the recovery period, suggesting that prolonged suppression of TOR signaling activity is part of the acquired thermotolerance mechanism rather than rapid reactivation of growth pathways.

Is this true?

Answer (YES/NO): NO